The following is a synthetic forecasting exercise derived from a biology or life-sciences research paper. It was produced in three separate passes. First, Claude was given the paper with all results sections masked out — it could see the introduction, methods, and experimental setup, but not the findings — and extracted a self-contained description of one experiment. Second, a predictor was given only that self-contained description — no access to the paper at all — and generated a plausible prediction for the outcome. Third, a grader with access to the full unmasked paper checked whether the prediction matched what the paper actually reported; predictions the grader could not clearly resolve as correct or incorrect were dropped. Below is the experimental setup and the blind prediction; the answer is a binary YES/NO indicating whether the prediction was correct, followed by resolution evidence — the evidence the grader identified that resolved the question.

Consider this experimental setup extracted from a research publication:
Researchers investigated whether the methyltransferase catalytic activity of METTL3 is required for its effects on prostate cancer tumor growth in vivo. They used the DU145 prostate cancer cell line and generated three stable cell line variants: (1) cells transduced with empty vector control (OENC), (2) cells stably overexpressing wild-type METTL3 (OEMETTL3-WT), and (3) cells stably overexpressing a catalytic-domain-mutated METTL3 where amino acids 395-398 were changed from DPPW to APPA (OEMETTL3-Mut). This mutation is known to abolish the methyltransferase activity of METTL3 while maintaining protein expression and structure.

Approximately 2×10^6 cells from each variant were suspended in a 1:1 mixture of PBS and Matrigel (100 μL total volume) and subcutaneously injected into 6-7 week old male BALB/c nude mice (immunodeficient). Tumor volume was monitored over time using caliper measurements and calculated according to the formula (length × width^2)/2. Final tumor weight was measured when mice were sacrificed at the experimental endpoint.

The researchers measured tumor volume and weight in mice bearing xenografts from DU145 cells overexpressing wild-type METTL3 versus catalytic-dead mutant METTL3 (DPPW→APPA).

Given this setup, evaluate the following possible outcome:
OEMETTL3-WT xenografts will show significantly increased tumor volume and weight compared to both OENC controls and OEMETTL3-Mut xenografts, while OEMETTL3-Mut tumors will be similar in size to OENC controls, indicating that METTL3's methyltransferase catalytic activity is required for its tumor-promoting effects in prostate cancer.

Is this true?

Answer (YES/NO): YES